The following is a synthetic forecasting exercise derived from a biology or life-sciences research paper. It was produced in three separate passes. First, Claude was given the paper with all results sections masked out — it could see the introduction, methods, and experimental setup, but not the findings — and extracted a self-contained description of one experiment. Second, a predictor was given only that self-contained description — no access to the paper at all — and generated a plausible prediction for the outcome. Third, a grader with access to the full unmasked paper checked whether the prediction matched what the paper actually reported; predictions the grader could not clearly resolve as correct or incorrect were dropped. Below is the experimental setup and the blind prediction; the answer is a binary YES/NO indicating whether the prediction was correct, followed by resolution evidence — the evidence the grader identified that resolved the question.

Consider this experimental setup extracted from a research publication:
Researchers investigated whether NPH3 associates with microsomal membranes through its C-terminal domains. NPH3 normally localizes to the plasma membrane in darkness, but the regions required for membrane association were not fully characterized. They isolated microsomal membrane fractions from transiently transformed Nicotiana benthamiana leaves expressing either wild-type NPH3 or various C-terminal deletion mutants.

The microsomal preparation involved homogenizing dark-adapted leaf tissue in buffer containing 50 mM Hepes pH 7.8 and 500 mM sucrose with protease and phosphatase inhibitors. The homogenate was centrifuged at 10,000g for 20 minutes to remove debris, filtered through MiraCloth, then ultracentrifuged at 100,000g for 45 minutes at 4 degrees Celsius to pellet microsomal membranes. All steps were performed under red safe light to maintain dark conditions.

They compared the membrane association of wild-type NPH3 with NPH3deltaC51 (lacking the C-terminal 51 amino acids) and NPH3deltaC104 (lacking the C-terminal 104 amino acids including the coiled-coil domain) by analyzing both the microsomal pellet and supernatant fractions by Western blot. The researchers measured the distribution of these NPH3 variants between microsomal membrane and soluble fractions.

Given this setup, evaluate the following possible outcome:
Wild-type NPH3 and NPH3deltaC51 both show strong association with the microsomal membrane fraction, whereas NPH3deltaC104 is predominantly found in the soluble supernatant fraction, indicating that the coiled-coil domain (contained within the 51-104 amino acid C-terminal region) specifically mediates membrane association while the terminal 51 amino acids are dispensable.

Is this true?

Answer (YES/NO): NO